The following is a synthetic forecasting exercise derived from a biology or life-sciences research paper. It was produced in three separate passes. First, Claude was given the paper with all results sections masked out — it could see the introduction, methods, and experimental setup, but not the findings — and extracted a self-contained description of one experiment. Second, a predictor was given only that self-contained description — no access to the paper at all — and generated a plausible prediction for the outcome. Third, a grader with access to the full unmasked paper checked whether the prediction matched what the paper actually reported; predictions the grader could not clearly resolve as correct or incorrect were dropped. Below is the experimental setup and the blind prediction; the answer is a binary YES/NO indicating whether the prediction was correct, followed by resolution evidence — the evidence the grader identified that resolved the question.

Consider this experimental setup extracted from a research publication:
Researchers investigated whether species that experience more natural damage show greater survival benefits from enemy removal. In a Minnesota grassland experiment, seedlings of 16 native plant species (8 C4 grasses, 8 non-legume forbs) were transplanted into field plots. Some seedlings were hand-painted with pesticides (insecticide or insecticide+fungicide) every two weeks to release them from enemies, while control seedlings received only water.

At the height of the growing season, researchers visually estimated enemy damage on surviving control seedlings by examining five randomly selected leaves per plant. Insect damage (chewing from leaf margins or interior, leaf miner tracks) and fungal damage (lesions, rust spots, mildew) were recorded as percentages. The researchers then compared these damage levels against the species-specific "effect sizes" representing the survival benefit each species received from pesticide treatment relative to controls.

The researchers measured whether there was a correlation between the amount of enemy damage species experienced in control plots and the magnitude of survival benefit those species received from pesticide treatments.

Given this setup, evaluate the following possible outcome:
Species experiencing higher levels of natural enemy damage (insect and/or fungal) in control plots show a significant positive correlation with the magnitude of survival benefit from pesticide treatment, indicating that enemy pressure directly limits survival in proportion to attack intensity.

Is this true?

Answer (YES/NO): NO